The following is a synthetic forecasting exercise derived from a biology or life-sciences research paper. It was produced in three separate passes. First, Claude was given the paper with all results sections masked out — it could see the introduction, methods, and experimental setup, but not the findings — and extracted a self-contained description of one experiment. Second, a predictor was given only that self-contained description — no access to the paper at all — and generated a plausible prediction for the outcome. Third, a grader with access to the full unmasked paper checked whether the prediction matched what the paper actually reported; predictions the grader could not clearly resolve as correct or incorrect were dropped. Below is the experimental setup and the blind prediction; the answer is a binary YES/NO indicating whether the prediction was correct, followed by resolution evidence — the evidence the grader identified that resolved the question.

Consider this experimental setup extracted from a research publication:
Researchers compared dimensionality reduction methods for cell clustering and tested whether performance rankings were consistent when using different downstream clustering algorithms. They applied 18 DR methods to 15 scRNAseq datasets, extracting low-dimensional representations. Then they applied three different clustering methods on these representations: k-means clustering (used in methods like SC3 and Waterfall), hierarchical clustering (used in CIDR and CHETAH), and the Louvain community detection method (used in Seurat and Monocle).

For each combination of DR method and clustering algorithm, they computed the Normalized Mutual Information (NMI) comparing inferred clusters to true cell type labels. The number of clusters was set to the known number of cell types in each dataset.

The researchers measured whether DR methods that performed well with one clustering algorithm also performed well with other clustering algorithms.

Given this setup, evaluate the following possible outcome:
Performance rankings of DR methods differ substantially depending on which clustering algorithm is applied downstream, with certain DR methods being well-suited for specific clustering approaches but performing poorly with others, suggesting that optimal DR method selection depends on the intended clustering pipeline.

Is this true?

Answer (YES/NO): NO